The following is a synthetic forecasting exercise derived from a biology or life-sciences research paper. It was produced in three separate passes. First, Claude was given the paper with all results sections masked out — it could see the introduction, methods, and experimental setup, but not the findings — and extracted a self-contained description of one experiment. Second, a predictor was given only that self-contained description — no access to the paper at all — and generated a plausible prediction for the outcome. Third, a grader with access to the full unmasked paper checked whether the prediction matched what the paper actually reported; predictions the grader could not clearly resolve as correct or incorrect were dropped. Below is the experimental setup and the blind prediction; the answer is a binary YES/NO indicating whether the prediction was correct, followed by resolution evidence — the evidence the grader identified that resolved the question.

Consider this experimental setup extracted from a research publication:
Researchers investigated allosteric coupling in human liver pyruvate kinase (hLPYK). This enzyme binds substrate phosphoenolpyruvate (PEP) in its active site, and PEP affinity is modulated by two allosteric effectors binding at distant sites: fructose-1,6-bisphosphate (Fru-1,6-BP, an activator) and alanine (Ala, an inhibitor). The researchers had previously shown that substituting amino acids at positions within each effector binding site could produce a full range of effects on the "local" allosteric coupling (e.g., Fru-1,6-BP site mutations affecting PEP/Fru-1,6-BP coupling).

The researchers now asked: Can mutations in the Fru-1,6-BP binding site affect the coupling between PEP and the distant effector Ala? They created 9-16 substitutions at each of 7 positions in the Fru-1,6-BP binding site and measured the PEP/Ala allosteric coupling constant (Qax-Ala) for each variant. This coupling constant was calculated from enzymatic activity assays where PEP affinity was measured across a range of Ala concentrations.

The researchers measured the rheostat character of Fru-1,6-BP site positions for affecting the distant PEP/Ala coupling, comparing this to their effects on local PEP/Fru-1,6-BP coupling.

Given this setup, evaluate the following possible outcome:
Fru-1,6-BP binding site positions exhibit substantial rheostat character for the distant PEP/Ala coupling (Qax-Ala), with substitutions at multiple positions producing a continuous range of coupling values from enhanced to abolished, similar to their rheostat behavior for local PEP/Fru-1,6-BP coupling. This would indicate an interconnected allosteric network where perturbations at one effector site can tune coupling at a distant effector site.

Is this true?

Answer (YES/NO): NO